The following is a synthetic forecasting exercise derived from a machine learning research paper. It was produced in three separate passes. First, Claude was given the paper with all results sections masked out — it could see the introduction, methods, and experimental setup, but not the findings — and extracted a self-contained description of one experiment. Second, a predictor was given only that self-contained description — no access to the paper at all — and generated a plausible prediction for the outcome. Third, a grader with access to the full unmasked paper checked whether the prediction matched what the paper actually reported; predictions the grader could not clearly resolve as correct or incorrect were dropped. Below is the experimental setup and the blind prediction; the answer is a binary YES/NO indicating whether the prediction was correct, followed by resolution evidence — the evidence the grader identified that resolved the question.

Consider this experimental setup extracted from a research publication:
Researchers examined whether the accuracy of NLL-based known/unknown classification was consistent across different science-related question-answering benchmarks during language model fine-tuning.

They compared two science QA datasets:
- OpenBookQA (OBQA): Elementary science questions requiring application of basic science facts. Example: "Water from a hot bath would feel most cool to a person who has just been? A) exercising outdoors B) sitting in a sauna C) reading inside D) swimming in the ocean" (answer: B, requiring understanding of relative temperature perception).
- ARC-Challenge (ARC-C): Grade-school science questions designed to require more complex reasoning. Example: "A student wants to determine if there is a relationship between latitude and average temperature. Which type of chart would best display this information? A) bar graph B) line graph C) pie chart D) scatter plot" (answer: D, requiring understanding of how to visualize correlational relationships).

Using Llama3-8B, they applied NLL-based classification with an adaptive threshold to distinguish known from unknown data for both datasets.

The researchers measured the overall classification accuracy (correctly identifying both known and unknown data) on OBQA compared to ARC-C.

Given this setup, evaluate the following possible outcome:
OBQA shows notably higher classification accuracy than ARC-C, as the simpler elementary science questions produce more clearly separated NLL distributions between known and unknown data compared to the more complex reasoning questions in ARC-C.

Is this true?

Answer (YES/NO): NO